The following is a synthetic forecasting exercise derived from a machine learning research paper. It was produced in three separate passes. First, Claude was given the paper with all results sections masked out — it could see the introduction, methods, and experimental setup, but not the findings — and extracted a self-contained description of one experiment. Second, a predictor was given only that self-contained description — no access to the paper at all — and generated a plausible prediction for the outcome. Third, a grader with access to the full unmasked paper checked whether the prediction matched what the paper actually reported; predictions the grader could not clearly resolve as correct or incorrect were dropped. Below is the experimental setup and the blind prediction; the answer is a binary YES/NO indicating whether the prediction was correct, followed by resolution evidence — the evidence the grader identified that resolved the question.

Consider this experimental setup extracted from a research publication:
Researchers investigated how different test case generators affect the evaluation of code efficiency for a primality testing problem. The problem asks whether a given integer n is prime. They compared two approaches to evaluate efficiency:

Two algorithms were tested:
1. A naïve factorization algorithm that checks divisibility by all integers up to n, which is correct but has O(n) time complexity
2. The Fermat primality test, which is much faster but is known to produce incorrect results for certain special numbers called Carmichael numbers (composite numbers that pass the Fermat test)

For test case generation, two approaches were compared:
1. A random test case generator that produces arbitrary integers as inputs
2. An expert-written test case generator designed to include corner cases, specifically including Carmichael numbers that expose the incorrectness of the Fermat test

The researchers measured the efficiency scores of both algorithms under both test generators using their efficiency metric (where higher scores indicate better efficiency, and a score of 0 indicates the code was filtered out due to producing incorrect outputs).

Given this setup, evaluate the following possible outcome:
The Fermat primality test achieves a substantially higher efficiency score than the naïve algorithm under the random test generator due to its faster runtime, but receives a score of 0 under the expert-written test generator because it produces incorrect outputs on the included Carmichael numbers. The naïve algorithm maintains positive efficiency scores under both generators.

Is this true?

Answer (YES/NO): YES